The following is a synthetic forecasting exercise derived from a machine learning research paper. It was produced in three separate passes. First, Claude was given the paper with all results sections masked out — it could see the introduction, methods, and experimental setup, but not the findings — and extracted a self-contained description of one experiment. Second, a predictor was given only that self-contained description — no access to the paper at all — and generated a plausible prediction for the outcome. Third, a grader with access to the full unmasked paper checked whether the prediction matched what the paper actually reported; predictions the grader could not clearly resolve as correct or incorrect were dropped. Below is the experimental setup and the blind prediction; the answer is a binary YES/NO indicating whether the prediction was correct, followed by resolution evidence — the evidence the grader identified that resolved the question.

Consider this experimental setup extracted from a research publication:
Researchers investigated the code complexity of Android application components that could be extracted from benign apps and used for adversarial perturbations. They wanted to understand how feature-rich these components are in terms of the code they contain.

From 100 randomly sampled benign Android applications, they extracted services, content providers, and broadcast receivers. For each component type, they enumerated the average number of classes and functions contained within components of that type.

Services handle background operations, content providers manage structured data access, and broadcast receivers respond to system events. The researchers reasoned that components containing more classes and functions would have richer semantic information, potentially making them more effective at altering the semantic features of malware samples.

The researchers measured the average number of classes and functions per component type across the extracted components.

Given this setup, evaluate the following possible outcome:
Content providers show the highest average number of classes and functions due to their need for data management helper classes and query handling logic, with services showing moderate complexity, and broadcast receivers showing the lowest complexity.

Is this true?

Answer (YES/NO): YES